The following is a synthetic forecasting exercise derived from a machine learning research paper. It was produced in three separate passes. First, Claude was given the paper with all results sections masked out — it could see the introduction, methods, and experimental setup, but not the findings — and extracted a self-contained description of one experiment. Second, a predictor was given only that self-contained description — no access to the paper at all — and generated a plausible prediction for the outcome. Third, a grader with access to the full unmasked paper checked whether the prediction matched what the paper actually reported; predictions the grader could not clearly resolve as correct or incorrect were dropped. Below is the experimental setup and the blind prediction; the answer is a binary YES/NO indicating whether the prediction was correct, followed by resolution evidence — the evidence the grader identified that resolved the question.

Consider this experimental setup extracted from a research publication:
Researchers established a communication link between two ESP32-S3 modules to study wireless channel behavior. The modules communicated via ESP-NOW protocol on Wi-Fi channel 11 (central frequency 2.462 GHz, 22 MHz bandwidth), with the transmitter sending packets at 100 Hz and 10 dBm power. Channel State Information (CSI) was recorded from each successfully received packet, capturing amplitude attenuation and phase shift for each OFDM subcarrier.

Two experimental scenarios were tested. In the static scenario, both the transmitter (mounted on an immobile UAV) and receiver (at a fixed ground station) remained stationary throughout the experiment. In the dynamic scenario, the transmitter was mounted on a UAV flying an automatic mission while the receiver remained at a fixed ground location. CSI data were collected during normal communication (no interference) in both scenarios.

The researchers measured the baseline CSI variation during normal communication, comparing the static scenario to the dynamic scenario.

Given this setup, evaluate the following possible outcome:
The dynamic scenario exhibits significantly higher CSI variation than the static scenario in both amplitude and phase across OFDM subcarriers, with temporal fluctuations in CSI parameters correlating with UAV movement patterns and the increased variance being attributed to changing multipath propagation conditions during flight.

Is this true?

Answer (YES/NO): NO